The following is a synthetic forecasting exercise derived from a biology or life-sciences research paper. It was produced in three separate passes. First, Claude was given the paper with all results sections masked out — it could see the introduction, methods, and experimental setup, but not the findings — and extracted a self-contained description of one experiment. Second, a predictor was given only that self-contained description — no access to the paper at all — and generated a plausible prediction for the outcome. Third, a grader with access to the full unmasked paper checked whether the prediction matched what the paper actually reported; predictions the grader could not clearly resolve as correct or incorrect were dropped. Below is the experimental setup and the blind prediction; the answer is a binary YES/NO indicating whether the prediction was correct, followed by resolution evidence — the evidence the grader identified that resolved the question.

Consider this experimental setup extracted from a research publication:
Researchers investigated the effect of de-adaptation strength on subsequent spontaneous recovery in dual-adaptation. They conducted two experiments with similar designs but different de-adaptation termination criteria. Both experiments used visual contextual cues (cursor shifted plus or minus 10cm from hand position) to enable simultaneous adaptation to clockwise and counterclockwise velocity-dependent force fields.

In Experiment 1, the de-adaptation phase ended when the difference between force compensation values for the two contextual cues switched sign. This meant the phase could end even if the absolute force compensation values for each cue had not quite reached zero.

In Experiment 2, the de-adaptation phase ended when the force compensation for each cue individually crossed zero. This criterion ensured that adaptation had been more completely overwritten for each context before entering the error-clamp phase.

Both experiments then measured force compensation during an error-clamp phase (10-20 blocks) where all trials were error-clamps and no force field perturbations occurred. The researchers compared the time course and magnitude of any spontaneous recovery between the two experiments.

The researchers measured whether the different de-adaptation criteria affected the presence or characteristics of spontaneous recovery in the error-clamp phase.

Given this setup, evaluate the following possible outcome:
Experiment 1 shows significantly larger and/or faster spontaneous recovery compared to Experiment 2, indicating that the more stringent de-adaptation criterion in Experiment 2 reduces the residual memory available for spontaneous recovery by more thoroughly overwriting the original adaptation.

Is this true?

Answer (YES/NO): NO